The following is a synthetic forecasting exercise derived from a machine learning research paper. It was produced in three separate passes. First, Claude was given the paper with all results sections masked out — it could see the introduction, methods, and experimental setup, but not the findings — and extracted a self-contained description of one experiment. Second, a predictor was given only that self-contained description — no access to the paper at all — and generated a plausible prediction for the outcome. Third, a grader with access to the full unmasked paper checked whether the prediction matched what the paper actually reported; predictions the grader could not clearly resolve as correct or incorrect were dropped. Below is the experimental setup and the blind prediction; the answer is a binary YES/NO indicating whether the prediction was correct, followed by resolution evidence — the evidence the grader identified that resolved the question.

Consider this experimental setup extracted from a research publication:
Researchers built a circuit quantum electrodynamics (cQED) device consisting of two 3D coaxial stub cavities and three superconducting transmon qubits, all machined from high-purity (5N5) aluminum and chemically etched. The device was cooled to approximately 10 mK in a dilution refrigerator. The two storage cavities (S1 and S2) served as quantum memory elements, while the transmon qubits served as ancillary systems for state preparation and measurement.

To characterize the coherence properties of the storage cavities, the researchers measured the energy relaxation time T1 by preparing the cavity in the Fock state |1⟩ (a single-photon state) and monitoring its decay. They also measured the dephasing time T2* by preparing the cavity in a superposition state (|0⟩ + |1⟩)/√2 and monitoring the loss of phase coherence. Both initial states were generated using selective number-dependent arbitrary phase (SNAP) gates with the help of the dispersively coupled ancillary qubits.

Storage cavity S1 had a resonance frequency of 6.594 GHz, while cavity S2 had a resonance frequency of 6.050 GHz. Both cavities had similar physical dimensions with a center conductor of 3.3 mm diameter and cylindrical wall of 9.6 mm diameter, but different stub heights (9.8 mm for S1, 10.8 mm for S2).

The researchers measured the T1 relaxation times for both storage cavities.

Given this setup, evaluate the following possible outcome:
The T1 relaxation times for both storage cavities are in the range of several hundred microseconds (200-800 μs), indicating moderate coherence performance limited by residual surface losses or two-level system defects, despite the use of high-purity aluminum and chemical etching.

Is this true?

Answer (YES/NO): YES